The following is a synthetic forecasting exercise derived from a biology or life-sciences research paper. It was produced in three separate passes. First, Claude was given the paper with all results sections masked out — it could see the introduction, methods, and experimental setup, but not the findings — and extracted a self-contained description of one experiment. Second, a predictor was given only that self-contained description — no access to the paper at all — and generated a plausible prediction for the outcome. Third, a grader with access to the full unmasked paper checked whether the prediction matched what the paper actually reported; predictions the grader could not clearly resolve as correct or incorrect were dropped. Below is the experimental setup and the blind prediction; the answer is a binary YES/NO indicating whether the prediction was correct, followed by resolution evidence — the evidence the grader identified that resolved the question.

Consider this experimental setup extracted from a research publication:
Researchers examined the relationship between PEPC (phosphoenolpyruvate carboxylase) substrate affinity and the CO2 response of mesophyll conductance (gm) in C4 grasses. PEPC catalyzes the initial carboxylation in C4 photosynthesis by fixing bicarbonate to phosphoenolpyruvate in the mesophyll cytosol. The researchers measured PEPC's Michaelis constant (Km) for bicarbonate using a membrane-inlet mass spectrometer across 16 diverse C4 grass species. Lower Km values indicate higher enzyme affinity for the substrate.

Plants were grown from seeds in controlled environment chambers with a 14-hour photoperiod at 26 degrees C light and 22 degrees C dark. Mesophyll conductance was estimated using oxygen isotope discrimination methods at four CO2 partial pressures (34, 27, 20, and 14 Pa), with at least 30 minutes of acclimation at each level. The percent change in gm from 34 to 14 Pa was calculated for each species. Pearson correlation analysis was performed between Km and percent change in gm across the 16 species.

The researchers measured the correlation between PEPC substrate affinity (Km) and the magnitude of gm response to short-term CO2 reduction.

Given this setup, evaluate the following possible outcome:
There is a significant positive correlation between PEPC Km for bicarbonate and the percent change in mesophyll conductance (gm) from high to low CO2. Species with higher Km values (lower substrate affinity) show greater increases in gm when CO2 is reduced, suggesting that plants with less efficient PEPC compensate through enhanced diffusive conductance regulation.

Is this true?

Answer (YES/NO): NO